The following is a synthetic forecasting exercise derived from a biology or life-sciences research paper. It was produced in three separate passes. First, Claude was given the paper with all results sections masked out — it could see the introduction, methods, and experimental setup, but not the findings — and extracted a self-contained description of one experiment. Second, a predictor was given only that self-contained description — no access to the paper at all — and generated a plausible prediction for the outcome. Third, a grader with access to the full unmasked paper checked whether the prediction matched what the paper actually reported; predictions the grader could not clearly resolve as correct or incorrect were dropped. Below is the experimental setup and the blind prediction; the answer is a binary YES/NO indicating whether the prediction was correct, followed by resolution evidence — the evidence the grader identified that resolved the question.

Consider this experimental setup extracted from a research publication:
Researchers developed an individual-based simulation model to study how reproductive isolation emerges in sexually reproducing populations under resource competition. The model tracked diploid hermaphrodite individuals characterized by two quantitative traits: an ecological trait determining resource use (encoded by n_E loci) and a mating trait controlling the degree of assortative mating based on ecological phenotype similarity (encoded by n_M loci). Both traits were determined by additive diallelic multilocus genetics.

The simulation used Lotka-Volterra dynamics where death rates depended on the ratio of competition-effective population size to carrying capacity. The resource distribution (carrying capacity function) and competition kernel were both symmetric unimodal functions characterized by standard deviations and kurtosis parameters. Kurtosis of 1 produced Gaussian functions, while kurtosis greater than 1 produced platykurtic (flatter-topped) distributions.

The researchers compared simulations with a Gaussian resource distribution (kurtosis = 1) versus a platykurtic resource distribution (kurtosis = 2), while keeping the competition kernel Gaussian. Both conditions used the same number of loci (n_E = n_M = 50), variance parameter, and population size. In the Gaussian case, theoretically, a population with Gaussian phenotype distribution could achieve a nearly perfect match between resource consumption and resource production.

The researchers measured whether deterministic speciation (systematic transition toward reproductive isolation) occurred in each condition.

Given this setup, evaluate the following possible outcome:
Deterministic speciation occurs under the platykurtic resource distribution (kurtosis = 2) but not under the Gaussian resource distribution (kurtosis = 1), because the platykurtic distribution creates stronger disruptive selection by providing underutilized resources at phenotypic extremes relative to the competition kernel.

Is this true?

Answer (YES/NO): YES